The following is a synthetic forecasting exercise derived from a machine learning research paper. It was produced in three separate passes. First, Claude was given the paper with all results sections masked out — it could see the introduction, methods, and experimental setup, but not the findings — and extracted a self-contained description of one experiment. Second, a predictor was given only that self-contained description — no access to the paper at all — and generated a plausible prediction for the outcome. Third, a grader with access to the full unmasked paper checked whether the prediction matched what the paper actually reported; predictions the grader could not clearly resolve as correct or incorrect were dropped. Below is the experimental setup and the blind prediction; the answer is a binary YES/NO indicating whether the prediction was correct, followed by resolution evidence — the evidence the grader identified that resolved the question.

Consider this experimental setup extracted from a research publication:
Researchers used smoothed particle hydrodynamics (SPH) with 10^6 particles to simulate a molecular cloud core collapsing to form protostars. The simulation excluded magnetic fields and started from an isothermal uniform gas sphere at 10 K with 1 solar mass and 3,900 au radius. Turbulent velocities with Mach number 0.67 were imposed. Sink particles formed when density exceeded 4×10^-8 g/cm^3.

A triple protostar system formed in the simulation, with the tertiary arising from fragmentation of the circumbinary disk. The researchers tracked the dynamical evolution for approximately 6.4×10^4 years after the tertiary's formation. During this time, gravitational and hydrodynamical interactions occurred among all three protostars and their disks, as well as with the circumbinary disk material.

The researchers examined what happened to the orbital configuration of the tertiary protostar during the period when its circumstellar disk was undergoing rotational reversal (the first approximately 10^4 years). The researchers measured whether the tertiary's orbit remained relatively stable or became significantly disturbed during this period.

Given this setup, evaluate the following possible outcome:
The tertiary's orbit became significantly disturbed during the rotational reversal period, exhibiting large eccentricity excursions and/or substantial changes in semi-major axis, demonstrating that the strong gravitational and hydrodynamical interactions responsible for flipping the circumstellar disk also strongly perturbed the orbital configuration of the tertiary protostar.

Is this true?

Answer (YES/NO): YES